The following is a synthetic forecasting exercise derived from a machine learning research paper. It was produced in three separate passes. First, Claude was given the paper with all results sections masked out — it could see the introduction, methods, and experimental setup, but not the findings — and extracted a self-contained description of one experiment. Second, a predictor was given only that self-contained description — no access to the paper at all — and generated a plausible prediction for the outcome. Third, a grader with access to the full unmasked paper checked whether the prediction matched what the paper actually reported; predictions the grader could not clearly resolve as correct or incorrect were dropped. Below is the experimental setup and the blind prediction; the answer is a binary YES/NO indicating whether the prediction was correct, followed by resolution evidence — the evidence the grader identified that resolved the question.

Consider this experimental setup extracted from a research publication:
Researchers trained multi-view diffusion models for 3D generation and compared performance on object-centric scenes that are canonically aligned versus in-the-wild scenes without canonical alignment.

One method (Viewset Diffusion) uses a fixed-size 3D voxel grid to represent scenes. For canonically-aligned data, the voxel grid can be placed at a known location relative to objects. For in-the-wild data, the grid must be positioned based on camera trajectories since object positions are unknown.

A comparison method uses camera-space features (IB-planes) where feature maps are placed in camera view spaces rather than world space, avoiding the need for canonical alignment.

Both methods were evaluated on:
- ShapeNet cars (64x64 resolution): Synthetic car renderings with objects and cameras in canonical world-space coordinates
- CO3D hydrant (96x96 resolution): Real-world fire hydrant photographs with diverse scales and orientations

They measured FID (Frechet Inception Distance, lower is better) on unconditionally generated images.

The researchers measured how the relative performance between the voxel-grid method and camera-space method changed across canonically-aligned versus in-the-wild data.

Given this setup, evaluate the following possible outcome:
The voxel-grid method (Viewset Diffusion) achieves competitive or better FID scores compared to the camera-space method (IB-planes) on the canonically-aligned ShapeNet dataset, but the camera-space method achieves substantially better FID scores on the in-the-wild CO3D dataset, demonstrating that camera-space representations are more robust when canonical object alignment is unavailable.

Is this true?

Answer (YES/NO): YES